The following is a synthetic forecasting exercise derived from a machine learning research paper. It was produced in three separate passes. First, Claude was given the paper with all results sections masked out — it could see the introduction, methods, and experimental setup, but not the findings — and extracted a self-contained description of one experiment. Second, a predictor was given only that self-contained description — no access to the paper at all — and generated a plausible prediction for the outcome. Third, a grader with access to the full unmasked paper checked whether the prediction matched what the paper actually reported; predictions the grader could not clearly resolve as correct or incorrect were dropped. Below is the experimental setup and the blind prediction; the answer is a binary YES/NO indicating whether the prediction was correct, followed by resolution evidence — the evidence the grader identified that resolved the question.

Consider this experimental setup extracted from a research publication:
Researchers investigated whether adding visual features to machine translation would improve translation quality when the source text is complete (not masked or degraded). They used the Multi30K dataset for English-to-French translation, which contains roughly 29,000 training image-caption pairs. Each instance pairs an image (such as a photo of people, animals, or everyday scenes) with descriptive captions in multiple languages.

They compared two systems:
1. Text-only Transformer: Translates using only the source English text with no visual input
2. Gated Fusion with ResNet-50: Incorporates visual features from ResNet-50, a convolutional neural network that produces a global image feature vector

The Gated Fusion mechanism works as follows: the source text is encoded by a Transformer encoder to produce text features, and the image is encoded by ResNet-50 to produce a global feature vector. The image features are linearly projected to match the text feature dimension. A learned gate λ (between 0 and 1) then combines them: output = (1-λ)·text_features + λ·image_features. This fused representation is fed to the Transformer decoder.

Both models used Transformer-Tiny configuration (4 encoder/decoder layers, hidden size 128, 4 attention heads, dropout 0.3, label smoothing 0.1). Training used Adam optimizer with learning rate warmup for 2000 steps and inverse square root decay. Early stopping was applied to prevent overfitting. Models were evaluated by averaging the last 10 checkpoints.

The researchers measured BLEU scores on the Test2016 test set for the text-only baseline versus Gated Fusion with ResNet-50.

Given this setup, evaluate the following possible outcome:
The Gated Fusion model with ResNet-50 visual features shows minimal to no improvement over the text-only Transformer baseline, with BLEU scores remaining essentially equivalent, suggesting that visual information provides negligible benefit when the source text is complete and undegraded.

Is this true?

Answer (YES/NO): YES